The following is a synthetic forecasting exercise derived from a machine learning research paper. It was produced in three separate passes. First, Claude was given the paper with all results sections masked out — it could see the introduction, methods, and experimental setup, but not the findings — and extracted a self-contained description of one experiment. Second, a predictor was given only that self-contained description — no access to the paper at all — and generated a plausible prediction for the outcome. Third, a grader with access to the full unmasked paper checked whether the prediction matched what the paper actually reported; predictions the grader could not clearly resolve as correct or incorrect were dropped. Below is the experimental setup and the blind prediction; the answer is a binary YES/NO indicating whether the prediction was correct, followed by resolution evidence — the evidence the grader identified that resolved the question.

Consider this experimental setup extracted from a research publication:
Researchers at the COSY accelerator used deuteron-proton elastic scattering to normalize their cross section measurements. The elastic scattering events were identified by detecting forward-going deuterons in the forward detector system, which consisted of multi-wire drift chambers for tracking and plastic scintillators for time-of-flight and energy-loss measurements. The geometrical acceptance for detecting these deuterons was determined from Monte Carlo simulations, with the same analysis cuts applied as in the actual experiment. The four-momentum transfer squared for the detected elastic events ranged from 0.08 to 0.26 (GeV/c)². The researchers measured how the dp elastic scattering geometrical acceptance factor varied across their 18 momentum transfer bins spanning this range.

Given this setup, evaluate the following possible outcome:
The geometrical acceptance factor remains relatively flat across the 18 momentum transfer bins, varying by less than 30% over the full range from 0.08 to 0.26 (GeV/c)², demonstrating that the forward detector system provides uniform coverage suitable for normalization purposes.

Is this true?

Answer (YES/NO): NO